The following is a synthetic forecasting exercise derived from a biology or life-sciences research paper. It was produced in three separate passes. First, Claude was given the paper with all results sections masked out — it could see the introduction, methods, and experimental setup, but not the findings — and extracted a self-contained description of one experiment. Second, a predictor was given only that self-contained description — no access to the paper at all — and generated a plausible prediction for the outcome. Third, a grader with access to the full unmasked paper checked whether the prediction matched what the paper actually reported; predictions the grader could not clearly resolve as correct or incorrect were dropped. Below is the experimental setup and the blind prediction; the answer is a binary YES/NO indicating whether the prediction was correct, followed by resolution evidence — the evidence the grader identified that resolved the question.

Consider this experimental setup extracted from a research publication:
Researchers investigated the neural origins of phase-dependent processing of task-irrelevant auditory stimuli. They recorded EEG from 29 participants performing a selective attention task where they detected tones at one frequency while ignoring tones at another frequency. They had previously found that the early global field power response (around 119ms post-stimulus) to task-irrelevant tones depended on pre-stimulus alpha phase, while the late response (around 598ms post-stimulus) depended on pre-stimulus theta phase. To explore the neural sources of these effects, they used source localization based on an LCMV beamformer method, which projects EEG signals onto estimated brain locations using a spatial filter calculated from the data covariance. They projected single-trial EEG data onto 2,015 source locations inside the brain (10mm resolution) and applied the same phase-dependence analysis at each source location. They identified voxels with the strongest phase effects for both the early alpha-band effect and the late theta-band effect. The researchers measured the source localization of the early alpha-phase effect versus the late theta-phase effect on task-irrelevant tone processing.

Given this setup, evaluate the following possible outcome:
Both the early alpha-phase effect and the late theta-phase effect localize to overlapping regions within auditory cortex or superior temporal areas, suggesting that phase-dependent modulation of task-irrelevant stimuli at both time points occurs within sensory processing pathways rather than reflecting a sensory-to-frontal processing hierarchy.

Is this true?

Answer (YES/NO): NO